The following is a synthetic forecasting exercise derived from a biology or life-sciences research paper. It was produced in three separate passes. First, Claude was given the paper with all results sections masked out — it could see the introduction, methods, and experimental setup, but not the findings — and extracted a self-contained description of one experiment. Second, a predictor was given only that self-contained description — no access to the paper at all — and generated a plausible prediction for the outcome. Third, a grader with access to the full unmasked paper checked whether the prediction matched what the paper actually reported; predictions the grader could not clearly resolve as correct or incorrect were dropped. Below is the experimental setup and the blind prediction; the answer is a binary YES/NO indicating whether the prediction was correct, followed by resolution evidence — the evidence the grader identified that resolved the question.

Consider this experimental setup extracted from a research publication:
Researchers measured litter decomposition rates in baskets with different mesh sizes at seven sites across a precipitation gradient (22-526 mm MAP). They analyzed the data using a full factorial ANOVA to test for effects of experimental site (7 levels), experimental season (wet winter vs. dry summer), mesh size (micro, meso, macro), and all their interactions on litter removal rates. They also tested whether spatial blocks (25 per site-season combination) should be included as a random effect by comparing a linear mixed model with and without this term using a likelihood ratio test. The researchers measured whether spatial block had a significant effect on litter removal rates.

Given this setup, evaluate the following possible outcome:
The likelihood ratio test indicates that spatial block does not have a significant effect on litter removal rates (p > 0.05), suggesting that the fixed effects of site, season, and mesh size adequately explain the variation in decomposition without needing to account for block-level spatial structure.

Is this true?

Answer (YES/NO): YES